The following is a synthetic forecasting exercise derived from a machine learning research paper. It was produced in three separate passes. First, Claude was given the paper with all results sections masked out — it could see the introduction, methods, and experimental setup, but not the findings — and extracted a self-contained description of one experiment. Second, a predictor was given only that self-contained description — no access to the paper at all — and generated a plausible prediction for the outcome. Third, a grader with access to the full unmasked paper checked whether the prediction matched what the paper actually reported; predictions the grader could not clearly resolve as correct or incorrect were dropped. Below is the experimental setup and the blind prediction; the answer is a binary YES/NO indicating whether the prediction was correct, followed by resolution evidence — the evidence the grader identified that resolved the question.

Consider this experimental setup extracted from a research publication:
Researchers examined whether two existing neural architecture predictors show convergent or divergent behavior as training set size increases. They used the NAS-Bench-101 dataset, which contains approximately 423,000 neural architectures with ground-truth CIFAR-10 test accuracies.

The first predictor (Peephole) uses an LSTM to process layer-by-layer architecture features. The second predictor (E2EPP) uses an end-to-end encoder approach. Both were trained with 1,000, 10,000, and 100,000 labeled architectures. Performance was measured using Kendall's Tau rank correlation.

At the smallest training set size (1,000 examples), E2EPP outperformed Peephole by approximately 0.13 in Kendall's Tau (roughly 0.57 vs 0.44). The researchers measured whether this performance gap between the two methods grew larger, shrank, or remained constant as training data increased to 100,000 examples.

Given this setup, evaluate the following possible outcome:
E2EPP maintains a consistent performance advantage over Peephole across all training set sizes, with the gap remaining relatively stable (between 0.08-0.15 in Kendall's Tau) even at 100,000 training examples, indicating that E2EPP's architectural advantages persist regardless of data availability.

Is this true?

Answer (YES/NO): NO